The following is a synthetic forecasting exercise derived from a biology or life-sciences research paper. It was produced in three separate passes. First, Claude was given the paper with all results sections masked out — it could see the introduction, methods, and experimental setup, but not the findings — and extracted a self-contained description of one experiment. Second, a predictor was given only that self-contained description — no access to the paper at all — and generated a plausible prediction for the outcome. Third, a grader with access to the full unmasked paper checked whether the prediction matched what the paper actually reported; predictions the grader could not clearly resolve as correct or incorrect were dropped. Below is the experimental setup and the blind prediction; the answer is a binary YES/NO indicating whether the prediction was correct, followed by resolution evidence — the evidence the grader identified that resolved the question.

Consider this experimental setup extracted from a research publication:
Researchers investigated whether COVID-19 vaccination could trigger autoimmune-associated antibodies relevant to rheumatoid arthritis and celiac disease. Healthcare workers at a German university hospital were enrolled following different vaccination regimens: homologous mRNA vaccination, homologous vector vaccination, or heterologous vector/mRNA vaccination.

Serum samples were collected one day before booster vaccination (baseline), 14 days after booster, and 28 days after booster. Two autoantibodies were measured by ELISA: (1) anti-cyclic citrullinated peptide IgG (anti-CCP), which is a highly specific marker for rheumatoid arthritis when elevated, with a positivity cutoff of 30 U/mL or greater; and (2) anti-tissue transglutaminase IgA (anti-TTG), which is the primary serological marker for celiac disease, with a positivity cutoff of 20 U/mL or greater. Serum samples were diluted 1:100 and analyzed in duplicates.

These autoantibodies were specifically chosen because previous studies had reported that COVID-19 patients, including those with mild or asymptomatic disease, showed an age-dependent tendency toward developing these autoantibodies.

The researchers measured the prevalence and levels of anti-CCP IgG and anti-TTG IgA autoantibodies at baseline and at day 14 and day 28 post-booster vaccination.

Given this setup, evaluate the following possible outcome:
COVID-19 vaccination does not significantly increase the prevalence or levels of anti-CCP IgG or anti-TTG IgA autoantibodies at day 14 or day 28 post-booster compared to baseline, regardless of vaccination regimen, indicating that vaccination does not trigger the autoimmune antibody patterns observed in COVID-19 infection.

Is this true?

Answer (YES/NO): YES